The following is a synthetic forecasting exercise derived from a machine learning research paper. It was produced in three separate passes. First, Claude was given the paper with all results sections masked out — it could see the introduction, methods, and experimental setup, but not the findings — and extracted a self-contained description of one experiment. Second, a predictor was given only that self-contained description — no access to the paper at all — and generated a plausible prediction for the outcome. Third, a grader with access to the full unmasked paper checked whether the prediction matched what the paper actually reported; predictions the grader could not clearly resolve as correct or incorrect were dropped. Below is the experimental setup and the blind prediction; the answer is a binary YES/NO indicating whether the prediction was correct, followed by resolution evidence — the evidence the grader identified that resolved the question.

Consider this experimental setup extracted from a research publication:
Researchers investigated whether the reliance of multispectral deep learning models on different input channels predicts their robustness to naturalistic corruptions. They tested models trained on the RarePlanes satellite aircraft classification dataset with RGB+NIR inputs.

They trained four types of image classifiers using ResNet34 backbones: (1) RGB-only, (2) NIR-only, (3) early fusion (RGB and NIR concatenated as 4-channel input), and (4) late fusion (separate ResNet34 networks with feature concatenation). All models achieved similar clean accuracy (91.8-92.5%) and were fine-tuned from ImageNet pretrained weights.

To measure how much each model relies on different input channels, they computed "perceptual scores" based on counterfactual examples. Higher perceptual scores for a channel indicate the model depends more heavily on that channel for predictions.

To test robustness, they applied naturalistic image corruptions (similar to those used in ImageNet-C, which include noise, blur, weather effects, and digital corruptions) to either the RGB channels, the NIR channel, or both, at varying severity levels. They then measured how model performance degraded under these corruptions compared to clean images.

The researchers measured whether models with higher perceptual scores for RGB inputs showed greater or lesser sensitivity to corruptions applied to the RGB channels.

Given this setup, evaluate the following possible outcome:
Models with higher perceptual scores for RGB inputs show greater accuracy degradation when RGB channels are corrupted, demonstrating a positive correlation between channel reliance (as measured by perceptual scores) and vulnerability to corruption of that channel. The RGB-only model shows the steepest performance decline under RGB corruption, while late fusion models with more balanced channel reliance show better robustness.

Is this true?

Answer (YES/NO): NO